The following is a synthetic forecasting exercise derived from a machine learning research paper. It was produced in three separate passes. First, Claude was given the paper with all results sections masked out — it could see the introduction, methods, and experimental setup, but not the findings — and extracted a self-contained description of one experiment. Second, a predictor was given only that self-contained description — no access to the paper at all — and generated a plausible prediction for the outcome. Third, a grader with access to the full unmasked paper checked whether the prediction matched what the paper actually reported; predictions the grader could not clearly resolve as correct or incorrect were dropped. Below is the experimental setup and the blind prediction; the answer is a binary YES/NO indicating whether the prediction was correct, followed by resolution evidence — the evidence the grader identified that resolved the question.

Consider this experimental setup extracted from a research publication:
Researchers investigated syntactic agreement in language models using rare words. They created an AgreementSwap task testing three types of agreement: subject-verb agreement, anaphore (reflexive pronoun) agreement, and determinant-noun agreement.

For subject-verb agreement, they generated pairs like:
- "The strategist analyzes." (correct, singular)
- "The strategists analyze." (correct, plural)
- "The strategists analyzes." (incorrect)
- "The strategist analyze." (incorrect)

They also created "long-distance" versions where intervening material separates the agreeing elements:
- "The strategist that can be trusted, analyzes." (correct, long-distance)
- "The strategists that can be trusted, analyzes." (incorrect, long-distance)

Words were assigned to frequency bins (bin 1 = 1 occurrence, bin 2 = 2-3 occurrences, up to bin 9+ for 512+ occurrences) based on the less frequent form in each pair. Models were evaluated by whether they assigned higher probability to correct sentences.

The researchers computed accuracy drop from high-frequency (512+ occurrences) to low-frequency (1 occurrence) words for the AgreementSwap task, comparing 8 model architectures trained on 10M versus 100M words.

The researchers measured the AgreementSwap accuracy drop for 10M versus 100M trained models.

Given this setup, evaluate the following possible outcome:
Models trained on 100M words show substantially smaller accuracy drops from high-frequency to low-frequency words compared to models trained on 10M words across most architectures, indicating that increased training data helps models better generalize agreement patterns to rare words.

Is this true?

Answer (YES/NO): YES